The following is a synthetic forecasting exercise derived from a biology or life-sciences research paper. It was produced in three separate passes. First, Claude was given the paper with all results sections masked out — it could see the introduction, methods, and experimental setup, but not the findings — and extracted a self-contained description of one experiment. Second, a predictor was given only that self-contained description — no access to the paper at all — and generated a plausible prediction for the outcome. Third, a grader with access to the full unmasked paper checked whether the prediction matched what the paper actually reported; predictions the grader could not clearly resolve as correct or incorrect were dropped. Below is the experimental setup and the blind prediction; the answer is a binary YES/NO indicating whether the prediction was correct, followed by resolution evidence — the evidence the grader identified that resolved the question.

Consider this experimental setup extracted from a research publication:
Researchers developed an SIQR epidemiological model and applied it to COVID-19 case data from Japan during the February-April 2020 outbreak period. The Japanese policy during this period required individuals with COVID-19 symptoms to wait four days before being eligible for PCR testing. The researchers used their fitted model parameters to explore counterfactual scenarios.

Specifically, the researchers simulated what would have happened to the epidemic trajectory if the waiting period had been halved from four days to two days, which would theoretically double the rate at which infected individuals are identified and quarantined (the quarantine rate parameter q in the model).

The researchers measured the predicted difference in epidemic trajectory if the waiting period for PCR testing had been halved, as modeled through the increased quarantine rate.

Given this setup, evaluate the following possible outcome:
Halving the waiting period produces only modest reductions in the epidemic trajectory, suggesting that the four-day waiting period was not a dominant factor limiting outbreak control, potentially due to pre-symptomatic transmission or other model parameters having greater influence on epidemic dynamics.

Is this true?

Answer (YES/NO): NO